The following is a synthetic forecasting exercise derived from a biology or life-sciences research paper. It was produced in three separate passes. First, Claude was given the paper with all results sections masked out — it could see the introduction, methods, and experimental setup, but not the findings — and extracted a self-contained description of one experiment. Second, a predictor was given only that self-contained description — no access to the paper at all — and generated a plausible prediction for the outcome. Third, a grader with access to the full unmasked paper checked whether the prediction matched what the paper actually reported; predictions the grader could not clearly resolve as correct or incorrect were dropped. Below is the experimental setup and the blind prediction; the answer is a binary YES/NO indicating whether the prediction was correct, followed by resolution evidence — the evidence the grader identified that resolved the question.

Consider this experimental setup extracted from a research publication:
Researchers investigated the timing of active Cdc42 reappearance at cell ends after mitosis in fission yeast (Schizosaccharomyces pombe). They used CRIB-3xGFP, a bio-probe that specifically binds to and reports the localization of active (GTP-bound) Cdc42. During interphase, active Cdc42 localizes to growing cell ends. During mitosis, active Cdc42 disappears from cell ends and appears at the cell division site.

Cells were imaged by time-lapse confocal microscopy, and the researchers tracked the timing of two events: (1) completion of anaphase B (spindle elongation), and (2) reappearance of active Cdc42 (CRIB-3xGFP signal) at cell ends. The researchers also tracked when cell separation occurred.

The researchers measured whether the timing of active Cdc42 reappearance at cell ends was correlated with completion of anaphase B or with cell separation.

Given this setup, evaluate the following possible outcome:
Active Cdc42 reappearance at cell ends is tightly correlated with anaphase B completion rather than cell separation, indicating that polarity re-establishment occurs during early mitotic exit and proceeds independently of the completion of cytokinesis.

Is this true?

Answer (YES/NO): NO